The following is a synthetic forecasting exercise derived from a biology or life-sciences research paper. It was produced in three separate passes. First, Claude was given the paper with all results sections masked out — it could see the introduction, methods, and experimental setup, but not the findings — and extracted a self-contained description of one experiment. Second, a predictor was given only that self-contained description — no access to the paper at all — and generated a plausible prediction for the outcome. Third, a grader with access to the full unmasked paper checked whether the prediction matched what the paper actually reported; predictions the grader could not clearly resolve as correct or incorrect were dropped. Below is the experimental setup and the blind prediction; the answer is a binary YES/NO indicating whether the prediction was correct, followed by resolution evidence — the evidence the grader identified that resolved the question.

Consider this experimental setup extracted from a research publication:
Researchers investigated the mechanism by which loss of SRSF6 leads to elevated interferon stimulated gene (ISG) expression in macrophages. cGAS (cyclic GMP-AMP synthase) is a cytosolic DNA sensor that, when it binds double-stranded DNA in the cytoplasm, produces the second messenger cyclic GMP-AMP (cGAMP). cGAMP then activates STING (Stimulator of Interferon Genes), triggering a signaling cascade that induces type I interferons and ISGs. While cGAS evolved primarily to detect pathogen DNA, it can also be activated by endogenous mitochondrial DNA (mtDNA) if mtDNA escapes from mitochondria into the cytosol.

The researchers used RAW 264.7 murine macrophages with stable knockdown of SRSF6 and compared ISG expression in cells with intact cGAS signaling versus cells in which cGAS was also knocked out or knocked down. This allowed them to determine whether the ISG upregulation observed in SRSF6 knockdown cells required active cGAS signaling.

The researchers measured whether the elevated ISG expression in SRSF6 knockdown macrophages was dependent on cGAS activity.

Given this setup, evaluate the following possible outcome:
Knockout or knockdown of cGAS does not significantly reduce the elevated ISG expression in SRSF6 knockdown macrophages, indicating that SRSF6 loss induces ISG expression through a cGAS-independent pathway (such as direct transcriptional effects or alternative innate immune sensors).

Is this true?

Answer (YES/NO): NO